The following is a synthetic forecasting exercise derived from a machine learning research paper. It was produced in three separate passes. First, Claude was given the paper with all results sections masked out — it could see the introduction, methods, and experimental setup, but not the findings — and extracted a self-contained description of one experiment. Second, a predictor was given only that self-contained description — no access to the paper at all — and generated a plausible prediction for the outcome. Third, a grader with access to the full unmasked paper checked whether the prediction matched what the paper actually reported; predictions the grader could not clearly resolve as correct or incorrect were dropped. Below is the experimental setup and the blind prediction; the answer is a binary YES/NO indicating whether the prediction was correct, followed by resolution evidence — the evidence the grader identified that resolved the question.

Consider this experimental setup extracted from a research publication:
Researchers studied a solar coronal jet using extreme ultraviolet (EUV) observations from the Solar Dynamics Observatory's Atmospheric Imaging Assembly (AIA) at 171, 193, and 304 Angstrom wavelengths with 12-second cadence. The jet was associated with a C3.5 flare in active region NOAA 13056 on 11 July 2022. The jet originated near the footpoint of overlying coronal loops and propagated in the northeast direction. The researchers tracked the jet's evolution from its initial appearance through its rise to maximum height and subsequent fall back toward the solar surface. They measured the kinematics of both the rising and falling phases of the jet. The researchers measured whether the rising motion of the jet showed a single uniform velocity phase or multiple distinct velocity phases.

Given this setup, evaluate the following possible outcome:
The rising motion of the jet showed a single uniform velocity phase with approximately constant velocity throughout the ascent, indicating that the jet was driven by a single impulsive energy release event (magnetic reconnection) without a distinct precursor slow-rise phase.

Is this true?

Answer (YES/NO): NO